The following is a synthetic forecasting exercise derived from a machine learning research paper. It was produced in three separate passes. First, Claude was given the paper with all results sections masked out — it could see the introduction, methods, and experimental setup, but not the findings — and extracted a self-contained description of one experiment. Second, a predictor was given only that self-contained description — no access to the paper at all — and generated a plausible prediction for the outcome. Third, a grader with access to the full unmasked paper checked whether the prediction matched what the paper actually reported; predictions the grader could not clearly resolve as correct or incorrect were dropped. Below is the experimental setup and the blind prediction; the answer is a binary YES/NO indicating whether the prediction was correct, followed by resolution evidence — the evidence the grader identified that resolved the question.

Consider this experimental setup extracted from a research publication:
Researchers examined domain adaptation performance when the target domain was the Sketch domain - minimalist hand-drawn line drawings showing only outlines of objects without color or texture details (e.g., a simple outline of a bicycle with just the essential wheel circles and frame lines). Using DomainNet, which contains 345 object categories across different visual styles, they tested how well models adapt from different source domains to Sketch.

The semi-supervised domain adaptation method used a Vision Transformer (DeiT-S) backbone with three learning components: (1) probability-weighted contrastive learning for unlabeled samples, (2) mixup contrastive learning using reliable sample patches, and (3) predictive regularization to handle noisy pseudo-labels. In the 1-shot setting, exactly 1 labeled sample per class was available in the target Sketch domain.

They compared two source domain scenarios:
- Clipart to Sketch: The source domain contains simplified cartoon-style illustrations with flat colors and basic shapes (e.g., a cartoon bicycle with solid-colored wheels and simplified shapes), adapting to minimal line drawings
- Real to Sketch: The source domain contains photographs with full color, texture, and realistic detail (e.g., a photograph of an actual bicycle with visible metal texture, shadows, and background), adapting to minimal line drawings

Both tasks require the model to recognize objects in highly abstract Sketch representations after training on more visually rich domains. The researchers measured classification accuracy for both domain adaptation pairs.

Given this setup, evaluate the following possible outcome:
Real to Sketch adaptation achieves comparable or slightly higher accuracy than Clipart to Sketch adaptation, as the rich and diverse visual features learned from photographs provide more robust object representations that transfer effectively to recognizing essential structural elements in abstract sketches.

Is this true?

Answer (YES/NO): YES